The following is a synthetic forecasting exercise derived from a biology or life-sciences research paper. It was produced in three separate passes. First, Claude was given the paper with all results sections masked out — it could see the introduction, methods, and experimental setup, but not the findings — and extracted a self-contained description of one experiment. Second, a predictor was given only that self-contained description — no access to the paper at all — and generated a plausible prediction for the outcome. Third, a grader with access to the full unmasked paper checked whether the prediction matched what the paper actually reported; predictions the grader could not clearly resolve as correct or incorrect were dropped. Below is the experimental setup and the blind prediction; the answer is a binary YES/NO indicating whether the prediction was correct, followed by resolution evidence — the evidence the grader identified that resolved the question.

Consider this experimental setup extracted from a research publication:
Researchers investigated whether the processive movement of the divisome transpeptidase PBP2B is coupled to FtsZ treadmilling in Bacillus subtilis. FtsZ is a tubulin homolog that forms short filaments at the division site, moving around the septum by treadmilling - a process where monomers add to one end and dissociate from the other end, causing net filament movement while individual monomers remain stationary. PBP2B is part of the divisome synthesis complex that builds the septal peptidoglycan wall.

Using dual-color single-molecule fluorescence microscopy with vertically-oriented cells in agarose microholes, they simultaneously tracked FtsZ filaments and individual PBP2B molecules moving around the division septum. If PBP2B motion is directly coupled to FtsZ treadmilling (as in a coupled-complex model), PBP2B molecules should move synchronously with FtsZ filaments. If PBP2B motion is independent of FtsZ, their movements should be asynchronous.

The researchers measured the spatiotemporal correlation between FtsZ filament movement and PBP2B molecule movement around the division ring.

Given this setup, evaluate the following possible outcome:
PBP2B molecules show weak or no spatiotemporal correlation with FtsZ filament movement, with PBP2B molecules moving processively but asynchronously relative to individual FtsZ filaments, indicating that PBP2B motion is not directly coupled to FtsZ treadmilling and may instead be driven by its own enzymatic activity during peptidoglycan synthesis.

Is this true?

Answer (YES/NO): YES